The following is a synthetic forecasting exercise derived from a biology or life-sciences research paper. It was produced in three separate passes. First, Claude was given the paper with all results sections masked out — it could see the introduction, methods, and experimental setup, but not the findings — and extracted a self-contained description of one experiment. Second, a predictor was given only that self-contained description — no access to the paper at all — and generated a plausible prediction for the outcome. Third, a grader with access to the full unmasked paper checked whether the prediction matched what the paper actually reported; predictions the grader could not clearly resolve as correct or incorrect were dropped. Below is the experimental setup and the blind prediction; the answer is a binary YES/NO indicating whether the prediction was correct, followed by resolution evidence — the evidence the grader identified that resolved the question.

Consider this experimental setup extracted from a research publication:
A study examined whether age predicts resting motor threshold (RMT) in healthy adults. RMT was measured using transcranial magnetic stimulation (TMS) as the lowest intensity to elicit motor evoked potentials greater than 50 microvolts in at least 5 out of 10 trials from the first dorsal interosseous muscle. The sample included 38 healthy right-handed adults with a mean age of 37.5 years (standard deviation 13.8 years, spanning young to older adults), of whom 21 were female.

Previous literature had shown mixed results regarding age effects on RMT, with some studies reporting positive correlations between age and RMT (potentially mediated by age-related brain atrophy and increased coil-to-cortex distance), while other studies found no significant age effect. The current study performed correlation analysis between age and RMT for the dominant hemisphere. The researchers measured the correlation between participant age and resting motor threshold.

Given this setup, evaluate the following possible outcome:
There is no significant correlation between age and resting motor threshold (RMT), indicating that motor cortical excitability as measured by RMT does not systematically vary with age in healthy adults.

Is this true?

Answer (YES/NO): YES